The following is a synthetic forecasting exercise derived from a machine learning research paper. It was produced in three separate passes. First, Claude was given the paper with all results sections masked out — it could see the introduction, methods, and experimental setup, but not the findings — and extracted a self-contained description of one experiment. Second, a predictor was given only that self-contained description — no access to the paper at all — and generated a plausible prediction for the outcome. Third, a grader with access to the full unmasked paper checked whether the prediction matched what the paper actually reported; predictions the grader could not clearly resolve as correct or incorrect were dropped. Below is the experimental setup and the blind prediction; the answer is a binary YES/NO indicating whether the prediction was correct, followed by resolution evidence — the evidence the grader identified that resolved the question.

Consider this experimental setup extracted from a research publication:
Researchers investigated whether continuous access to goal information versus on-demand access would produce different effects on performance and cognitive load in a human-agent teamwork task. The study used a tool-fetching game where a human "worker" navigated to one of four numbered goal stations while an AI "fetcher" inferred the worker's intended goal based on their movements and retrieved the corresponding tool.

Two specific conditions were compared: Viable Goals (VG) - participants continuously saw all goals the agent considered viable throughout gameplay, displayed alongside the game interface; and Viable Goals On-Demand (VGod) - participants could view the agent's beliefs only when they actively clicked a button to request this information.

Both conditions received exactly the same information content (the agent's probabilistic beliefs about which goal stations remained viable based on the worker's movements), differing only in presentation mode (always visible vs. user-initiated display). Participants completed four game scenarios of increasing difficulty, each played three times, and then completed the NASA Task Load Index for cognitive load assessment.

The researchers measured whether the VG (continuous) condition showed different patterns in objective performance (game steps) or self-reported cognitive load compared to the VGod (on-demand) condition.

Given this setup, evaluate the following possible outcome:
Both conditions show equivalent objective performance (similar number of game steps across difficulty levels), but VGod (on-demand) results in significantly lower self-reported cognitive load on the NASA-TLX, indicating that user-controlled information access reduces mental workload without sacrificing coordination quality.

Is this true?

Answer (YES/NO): NO